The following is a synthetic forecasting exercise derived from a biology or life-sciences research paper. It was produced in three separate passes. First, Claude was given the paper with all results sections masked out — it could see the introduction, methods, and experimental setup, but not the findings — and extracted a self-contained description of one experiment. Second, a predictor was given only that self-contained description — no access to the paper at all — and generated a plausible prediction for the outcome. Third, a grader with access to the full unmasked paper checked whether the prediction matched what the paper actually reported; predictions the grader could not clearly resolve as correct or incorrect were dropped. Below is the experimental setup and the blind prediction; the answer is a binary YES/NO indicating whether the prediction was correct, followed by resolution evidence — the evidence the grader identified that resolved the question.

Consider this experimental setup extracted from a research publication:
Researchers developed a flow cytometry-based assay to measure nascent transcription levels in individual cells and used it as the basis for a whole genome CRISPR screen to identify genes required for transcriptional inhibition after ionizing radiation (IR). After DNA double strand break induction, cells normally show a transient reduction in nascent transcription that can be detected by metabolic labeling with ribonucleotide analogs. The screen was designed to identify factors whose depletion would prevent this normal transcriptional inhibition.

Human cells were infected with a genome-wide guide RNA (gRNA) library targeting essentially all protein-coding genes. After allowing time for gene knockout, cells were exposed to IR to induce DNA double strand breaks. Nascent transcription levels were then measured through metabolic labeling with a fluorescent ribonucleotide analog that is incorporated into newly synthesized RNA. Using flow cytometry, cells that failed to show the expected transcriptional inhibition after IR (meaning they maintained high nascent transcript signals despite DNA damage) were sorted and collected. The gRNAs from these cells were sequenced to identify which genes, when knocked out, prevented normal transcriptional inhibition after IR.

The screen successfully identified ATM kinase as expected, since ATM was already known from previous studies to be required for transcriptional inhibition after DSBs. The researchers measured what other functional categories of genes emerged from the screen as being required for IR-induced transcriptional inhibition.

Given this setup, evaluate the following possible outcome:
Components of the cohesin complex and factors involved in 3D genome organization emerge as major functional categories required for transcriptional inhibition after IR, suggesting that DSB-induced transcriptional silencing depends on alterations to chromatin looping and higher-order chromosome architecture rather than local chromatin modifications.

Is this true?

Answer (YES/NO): NO